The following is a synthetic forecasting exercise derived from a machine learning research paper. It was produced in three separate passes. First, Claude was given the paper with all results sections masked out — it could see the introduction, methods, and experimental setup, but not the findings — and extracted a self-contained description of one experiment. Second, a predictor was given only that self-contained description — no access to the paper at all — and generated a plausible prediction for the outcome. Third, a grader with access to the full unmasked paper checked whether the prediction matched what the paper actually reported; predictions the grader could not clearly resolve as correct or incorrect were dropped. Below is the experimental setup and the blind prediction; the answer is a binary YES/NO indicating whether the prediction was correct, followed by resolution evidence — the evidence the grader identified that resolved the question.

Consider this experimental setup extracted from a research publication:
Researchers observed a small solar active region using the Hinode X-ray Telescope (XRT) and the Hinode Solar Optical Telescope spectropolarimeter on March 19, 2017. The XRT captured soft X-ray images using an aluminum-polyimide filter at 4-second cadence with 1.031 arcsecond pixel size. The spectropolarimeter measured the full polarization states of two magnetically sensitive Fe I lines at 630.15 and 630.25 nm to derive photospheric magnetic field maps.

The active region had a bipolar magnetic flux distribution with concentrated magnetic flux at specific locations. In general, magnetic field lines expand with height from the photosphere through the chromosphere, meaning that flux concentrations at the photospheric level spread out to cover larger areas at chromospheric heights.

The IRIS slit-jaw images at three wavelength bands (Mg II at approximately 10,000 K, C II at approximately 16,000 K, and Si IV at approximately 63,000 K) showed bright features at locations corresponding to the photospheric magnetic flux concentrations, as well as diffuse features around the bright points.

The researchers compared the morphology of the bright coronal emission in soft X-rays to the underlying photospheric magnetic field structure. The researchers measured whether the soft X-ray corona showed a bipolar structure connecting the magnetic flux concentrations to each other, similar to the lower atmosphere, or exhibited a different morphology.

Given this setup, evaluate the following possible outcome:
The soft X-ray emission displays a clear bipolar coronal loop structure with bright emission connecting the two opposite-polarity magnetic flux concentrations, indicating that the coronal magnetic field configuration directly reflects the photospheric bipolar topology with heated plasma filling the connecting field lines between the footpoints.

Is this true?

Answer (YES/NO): NO